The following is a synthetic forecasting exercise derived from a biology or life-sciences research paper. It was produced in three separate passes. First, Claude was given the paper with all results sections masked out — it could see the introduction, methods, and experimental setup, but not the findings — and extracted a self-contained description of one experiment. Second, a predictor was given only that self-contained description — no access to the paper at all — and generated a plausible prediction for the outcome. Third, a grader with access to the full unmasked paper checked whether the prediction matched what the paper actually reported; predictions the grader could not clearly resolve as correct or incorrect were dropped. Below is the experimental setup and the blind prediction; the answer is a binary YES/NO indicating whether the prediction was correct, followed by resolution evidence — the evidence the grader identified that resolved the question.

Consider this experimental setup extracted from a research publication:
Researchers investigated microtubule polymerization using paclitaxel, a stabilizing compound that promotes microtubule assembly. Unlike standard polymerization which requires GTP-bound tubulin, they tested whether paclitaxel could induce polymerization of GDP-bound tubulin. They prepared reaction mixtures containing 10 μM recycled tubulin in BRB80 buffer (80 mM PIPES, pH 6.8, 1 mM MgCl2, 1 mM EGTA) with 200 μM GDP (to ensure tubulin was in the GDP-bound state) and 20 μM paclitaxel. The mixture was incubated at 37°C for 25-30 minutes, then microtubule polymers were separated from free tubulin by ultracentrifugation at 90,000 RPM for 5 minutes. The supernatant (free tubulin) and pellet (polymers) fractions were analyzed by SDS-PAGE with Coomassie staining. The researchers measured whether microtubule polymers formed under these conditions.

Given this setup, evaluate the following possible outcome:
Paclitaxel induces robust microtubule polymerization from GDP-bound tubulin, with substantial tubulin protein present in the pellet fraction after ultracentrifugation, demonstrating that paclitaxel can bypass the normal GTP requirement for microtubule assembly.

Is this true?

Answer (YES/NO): YES